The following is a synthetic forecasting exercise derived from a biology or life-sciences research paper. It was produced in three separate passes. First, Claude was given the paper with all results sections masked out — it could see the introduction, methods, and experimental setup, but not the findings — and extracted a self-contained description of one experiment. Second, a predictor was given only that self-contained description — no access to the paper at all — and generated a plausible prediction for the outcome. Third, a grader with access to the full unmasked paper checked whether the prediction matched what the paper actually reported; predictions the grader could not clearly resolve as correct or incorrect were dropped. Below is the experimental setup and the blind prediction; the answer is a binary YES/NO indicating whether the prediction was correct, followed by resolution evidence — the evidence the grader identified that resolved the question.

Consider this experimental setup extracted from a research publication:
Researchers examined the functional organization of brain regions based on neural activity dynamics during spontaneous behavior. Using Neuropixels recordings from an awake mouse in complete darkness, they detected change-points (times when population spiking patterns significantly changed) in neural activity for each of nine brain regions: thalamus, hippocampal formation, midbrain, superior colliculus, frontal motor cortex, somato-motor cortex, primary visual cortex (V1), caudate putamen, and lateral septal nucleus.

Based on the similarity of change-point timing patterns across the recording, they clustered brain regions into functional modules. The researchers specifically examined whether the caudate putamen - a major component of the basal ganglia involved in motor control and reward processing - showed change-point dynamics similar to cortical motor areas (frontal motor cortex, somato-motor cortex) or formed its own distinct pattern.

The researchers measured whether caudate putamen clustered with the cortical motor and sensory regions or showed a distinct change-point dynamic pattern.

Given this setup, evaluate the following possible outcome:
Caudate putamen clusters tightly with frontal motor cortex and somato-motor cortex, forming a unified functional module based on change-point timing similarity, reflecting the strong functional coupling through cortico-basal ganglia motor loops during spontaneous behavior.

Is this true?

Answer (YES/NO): NO